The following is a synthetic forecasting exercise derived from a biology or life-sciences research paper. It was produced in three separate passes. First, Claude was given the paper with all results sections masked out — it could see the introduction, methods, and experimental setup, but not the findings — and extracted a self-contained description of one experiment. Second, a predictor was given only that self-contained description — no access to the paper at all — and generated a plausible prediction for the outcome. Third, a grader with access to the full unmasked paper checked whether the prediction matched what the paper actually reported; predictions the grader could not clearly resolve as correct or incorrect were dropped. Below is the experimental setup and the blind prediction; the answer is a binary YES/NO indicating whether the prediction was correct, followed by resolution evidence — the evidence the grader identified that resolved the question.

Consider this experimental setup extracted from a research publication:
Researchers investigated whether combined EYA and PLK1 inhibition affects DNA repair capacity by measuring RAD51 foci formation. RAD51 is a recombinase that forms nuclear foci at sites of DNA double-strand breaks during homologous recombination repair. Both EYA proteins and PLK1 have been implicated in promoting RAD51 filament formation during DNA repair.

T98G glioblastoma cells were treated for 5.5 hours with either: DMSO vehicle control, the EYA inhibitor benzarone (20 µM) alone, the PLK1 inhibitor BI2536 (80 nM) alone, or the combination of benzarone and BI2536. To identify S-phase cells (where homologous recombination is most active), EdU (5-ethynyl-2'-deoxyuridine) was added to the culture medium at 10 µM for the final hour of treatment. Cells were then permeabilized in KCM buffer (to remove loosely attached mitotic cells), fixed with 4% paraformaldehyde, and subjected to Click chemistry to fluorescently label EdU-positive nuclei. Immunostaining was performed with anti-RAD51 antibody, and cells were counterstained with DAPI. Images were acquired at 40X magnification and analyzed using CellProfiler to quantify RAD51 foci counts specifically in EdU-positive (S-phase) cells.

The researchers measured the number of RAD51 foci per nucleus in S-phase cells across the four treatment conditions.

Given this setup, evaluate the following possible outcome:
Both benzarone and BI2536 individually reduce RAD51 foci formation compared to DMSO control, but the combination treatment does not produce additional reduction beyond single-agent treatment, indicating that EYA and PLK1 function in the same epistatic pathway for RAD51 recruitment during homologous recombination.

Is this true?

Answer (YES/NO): NO